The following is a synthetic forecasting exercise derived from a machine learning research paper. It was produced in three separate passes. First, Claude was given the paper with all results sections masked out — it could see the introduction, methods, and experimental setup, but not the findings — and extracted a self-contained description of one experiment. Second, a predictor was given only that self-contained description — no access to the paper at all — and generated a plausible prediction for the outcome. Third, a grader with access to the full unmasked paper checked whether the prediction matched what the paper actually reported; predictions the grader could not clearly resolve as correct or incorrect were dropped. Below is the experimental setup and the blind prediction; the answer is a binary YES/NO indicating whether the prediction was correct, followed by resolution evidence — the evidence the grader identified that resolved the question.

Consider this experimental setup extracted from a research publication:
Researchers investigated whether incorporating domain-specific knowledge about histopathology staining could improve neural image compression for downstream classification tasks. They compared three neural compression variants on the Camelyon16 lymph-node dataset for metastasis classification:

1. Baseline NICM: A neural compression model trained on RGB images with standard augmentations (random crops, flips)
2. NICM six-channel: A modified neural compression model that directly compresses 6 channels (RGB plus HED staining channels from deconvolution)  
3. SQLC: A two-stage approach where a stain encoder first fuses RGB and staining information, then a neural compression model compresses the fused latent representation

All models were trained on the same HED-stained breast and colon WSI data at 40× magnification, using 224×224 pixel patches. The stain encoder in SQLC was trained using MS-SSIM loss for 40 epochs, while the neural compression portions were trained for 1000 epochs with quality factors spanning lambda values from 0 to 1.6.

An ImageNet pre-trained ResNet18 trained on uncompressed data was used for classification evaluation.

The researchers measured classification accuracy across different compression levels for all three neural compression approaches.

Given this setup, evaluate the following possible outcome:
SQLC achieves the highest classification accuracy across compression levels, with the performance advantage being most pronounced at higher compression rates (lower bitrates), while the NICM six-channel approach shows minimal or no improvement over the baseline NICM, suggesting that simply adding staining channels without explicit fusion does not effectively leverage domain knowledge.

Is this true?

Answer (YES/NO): NO